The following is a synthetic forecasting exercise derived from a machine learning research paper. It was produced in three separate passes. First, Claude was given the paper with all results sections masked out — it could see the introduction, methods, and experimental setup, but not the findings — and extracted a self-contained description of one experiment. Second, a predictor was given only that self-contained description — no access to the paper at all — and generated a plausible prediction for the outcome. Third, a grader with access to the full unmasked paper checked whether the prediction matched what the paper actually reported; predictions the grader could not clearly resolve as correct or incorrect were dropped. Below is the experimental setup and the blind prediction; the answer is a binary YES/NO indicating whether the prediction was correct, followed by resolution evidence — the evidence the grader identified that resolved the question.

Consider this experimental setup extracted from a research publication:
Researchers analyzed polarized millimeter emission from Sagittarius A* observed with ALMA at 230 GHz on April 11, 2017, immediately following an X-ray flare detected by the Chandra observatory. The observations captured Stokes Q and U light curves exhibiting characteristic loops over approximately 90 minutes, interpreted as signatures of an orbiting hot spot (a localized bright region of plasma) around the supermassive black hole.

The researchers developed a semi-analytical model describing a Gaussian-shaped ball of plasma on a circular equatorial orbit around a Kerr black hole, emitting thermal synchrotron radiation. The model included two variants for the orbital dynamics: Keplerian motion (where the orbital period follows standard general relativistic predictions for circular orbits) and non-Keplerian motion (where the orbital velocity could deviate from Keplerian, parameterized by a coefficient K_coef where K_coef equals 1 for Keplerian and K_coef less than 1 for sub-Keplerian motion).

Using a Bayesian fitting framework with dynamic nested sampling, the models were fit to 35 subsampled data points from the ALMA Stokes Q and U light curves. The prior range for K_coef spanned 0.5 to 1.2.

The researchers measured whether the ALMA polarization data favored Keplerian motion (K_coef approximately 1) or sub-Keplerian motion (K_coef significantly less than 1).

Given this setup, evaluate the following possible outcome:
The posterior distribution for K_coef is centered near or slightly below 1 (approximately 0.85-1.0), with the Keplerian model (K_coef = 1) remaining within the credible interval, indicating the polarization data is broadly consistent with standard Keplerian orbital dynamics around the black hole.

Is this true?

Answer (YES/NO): NO